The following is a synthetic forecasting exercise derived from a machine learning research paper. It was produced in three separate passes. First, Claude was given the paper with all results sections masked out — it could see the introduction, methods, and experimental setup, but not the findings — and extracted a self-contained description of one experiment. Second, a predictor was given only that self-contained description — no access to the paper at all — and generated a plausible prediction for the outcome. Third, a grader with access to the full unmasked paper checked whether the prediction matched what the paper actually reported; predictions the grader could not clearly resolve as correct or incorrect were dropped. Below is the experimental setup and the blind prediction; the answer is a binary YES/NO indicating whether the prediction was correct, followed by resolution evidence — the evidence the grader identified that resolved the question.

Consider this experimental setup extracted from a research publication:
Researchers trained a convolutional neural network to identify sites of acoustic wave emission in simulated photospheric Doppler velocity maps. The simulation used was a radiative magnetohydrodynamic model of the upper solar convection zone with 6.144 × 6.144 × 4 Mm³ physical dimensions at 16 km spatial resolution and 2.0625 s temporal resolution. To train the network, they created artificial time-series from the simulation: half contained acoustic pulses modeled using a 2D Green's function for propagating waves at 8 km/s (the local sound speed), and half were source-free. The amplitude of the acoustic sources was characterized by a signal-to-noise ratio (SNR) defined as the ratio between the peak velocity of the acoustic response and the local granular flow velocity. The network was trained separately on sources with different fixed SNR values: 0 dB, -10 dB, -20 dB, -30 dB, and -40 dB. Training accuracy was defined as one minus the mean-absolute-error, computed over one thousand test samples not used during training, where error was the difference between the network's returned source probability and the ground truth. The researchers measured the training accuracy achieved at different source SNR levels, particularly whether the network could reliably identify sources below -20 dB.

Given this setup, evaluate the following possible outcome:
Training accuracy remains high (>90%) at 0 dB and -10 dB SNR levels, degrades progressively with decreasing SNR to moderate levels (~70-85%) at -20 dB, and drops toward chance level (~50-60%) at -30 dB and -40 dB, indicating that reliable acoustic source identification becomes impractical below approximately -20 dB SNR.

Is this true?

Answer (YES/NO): NO